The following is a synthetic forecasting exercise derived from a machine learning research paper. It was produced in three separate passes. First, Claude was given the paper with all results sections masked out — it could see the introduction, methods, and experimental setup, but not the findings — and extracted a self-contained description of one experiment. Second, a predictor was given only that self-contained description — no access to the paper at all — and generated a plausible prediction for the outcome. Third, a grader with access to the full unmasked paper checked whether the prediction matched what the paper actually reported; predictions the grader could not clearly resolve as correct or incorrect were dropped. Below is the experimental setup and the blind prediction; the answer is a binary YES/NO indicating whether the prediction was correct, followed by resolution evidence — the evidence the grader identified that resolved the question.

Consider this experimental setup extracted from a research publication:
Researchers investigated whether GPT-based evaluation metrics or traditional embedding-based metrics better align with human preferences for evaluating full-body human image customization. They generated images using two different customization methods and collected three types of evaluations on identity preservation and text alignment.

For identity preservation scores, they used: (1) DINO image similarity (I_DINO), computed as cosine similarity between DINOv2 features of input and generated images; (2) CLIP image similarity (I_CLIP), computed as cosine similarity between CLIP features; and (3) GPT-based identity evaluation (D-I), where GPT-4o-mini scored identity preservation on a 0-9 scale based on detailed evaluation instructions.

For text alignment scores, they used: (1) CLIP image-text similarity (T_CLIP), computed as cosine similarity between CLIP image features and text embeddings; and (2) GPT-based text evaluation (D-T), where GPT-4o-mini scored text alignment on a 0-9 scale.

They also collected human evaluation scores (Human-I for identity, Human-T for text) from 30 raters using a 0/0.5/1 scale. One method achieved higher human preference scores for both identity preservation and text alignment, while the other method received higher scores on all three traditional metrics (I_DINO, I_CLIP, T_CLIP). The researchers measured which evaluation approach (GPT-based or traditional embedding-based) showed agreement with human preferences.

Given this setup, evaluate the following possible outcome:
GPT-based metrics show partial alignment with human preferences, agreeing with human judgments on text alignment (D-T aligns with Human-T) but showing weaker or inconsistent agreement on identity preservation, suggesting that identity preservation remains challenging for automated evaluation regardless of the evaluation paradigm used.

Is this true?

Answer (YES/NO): NO